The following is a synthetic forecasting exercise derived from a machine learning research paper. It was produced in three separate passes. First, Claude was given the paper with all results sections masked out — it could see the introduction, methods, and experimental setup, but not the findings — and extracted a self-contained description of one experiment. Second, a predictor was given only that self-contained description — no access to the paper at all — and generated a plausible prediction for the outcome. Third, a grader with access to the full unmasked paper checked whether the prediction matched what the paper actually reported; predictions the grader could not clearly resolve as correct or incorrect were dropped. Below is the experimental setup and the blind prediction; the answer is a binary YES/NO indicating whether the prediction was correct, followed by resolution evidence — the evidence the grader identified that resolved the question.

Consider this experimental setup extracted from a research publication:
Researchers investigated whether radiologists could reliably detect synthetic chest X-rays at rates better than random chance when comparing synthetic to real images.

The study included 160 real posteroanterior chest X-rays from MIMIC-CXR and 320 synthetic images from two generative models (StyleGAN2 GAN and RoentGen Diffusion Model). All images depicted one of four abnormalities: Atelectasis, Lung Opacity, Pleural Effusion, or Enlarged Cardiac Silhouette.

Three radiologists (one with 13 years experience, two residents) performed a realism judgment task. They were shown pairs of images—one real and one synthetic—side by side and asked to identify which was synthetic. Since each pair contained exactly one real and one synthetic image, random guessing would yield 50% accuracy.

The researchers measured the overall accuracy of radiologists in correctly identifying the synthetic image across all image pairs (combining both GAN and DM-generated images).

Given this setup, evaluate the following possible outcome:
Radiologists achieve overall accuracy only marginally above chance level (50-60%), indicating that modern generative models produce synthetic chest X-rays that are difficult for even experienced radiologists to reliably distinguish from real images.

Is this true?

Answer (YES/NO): YES